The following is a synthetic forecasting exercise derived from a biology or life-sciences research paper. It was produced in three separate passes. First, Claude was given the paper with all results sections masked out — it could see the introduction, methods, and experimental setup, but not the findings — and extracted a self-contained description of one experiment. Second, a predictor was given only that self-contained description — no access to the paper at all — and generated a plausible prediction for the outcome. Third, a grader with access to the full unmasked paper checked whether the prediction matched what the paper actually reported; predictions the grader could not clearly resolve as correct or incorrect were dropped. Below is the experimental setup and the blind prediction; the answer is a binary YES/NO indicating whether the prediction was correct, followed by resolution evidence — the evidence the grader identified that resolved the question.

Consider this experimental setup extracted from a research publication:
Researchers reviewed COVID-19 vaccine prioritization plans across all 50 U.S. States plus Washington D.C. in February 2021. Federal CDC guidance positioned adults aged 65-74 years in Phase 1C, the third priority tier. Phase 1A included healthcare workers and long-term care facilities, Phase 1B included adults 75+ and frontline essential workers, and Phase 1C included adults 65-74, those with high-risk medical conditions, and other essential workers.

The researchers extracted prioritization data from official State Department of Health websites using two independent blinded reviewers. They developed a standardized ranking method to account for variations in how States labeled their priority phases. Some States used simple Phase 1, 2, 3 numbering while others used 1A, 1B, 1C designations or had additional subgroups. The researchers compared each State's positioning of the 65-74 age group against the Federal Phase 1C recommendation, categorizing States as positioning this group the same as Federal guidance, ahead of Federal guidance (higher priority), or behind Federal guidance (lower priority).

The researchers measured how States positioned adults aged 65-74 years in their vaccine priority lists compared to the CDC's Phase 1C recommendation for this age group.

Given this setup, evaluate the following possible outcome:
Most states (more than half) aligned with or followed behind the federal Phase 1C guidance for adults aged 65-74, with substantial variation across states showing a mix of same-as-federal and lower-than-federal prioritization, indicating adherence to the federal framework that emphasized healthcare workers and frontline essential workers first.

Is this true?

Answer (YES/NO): NO